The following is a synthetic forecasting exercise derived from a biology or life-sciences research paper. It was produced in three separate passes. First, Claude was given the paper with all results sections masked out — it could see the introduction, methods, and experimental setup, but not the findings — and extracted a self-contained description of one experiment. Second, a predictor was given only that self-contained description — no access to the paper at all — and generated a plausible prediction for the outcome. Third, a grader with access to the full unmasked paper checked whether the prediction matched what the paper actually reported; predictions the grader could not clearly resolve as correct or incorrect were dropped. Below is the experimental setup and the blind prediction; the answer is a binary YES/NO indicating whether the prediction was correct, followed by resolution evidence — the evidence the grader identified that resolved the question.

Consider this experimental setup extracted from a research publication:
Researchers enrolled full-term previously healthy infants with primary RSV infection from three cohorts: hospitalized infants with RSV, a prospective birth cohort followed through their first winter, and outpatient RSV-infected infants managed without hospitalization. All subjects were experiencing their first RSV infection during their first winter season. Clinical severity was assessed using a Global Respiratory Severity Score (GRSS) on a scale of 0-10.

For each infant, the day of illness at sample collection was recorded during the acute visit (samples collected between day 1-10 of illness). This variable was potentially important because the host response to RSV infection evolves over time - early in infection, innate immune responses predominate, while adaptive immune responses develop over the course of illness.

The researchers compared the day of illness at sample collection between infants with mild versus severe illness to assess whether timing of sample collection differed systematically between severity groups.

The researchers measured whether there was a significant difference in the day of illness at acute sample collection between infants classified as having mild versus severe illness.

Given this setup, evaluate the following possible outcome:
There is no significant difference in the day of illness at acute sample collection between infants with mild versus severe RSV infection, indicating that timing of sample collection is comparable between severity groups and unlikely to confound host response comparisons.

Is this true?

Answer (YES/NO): YES